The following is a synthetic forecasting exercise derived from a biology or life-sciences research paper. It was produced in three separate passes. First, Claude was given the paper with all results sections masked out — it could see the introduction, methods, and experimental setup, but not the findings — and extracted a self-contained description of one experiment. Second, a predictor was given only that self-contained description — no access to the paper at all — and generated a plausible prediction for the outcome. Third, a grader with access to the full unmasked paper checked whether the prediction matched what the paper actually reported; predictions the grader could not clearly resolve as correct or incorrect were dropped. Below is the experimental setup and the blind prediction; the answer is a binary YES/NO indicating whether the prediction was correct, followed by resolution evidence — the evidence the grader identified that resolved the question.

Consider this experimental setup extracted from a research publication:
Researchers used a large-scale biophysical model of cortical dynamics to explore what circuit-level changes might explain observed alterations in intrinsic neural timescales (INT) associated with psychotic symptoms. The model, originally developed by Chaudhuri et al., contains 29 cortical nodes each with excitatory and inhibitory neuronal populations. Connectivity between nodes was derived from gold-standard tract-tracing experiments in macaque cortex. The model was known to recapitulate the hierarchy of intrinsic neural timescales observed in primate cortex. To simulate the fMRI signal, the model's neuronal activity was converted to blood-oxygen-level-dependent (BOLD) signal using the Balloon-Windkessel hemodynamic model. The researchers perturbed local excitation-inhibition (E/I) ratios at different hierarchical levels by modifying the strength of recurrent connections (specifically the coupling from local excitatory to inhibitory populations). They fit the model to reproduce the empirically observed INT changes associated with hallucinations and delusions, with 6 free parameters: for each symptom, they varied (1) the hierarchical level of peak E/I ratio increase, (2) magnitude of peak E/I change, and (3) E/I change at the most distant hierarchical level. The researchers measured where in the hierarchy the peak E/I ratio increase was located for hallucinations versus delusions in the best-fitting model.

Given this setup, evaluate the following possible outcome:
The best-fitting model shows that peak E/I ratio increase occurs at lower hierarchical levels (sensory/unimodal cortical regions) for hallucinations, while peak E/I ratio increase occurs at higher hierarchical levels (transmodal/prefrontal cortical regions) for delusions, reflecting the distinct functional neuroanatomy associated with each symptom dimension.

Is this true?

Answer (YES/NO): YES